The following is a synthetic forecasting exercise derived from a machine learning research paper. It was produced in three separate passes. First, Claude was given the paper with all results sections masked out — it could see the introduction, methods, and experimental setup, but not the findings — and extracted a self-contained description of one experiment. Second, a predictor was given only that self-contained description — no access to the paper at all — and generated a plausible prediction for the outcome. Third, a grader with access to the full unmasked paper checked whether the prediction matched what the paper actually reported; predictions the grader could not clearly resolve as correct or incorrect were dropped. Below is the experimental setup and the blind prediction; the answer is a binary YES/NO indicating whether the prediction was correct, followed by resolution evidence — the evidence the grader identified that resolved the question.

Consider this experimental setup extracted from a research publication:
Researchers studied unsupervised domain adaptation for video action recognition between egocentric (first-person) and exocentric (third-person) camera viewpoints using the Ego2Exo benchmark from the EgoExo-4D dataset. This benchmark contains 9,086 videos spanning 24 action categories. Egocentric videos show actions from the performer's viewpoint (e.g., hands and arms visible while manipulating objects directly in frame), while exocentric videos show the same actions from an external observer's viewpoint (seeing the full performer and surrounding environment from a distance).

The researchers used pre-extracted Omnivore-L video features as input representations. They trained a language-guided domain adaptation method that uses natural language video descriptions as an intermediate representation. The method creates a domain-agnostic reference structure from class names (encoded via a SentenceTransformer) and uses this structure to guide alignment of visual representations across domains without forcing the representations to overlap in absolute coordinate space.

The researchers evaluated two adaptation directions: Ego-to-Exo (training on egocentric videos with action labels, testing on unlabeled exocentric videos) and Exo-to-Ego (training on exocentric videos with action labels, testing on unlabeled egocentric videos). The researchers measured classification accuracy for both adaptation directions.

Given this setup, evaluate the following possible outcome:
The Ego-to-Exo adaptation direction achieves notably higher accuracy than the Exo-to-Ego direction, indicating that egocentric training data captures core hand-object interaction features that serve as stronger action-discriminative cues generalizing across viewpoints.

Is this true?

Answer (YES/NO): NO